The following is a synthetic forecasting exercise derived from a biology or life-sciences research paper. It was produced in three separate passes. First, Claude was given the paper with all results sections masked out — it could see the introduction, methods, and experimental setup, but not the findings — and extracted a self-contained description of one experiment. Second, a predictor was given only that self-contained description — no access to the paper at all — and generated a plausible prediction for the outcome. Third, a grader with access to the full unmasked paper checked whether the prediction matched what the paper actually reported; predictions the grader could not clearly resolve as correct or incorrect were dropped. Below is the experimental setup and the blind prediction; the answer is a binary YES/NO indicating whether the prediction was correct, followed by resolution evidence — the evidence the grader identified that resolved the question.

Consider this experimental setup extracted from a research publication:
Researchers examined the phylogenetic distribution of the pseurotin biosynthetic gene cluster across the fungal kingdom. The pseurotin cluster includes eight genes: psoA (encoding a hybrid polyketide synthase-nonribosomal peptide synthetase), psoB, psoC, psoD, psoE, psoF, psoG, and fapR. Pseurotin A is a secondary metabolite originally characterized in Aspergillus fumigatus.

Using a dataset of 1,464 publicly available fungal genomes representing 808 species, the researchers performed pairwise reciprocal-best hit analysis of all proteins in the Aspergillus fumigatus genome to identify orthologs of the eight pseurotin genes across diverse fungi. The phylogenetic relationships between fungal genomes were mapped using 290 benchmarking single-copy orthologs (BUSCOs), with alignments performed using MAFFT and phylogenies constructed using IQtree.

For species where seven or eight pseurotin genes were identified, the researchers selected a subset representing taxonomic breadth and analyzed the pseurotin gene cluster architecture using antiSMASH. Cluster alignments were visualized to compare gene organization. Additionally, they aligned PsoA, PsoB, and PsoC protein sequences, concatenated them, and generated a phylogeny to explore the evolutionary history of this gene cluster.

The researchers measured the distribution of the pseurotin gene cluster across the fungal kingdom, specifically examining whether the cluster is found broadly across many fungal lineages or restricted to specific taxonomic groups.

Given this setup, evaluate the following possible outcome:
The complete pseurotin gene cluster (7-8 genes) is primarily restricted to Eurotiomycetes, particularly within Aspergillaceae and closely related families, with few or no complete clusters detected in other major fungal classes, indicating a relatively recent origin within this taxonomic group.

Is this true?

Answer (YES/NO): NO